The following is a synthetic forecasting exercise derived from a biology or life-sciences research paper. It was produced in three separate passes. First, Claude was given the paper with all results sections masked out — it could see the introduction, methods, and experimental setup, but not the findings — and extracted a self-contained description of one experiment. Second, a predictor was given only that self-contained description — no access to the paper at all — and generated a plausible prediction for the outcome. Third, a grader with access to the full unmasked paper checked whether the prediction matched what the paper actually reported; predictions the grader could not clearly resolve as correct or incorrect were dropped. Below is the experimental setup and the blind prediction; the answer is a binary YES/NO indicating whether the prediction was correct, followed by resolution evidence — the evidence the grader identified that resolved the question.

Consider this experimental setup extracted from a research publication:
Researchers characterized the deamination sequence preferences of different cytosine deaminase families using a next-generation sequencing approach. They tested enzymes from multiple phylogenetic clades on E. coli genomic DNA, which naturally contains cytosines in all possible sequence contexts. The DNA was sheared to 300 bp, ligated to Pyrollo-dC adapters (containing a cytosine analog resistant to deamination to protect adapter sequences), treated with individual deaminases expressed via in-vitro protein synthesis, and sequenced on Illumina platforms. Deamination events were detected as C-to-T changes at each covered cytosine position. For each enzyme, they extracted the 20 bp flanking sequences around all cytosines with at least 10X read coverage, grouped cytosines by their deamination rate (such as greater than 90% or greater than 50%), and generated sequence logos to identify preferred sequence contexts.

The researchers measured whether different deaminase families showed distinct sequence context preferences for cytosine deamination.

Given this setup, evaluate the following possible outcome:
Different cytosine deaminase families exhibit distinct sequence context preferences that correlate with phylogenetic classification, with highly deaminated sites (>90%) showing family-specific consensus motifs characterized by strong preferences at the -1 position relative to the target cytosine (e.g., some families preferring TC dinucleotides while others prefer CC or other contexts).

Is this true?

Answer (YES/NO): NO